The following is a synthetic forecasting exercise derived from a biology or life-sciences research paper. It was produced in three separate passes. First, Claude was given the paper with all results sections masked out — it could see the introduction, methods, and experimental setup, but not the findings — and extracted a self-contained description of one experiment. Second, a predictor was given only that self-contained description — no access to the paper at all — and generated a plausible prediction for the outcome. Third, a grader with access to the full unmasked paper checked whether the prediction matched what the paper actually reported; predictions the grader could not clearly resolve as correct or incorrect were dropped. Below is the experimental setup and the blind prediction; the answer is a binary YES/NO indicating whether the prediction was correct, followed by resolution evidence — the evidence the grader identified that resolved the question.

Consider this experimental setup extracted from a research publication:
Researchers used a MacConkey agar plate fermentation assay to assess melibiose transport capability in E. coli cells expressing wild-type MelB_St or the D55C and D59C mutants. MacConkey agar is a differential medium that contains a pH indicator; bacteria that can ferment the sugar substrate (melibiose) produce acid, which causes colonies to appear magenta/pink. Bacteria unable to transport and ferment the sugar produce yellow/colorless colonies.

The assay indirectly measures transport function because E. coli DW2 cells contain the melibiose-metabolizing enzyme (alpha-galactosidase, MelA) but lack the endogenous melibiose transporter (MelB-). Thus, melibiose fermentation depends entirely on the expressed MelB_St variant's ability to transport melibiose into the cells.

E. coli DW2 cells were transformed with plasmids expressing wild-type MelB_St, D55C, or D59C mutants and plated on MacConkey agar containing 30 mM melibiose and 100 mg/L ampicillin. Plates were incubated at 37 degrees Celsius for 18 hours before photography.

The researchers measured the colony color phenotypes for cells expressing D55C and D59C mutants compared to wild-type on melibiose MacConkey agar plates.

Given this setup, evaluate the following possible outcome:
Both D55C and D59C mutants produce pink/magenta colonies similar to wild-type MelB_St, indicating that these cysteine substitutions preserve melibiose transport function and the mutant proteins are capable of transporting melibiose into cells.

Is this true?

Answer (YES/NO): NO